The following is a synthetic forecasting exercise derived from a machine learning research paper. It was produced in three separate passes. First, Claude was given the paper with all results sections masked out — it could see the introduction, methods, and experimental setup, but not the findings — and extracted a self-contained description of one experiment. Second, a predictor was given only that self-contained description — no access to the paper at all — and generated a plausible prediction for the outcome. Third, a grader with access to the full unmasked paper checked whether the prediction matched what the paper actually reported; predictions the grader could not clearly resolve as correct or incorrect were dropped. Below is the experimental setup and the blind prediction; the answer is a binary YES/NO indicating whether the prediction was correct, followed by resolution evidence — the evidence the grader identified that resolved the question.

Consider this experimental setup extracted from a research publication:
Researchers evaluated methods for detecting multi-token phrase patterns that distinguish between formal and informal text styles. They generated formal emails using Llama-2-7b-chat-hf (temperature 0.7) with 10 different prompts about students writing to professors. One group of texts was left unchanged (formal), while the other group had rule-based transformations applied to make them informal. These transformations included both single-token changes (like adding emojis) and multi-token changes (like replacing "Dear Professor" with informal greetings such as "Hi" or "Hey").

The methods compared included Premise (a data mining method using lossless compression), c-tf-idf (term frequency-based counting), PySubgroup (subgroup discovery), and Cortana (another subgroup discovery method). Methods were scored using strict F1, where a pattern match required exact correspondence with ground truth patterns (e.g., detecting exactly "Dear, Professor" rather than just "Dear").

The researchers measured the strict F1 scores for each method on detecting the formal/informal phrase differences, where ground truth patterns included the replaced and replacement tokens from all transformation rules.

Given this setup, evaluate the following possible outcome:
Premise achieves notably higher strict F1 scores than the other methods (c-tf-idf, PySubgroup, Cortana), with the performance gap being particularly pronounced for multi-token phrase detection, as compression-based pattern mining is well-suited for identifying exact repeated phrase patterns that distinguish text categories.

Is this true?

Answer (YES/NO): YES